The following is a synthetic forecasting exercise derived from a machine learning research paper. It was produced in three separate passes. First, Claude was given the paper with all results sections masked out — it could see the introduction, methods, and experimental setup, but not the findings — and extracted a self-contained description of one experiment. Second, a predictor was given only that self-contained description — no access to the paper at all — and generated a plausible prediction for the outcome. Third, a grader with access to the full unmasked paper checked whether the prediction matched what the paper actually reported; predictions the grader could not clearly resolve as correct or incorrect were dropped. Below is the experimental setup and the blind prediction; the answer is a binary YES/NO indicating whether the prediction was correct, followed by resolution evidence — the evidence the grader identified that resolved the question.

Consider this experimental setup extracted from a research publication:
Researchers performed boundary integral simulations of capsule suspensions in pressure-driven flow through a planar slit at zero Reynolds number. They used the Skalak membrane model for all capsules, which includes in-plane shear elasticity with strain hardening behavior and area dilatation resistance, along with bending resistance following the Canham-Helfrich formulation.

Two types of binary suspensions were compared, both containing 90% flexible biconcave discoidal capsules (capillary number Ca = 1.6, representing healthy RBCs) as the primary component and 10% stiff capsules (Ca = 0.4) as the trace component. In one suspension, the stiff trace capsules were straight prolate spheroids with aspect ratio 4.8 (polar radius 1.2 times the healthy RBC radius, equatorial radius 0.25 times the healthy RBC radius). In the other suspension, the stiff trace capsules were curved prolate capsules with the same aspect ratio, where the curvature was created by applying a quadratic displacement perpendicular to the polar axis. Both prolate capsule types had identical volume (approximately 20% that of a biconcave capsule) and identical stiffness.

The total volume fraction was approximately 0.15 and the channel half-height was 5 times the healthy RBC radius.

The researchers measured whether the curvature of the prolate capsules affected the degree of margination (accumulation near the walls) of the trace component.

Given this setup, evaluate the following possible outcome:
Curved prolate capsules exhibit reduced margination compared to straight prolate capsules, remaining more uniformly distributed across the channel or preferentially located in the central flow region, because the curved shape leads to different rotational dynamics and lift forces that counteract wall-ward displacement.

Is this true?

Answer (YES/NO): NO